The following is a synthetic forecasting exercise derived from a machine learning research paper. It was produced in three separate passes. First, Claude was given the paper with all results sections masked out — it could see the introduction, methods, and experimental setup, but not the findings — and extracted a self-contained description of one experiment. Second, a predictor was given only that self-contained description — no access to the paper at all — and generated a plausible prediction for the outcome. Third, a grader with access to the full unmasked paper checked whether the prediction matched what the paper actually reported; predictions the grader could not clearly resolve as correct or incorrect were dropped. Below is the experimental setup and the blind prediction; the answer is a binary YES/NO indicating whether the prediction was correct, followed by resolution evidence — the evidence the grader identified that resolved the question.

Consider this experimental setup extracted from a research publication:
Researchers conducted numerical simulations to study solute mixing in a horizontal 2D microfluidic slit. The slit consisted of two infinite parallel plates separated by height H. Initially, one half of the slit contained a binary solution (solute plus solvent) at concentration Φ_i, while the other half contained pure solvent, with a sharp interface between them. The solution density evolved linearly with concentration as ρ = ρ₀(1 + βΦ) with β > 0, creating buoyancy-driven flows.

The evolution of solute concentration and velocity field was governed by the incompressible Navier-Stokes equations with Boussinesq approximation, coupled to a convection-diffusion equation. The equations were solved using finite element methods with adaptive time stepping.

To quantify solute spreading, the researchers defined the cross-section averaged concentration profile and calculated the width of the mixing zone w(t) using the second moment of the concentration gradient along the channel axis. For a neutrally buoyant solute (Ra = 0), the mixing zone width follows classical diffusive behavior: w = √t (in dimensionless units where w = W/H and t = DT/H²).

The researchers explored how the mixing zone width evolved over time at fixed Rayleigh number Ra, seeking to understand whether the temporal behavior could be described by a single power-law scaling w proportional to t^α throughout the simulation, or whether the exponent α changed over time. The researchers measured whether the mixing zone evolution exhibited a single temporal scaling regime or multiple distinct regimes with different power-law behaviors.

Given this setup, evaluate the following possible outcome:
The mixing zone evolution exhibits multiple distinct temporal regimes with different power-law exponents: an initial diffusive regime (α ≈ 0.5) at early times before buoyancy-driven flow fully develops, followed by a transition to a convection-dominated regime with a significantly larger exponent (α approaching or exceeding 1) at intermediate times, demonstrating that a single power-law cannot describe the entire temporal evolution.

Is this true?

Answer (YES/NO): YES